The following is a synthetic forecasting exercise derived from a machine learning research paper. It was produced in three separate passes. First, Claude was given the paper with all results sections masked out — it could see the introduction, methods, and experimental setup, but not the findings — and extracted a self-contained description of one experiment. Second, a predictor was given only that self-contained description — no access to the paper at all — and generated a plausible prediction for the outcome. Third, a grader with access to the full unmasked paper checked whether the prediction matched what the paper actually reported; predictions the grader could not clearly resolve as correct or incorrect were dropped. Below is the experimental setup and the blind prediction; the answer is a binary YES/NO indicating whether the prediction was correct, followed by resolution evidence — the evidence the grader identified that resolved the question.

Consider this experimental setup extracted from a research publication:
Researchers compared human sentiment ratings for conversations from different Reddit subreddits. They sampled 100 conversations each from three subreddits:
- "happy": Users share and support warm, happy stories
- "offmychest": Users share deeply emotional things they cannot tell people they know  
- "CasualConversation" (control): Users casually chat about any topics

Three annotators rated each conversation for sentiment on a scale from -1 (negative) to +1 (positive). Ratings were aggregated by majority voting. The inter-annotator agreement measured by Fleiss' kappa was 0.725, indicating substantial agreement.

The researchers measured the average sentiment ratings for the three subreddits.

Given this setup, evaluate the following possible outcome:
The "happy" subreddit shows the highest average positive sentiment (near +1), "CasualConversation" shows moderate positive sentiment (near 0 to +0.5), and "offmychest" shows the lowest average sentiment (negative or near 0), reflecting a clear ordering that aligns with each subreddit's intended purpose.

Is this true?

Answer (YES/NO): YES